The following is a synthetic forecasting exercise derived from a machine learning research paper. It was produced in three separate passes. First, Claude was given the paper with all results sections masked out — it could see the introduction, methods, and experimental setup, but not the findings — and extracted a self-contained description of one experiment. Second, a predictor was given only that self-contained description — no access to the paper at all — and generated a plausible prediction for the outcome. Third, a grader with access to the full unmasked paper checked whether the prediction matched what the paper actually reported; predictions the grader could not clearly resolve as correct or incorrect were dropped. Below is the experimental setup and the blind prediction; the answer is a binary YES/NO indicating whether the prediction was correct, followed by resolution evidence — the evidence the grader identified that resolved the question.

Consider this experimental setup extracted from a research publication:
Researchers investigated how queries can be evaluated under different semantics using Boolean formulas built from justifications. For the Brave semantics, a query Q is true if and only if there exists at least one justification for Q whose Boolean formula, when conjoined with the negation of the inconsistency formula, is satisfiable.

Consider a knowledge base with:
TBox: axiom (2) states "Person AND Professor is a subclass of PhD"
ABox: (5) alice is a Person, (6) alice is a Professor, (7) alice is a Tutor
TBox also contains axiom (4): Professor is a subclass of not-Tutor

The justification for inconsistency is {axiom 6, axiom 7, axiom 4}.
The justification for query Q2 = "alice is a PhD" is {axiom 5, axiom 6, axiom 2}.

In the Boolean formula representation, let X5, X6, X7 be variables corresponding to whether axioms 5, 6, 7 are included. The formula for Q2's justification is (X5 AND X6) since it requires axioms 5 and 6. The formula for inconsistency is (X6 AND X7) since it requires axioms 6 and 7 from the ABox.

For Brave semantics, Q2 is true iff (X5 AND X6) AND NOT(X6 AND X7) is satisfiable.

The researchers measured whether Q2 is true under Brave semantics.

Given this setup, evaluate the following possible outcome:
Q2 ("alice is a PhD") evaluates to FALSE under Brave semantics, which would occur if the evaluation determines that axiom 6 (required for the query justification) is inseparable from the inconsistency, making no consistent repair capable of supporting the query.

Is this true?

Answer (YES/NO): NO